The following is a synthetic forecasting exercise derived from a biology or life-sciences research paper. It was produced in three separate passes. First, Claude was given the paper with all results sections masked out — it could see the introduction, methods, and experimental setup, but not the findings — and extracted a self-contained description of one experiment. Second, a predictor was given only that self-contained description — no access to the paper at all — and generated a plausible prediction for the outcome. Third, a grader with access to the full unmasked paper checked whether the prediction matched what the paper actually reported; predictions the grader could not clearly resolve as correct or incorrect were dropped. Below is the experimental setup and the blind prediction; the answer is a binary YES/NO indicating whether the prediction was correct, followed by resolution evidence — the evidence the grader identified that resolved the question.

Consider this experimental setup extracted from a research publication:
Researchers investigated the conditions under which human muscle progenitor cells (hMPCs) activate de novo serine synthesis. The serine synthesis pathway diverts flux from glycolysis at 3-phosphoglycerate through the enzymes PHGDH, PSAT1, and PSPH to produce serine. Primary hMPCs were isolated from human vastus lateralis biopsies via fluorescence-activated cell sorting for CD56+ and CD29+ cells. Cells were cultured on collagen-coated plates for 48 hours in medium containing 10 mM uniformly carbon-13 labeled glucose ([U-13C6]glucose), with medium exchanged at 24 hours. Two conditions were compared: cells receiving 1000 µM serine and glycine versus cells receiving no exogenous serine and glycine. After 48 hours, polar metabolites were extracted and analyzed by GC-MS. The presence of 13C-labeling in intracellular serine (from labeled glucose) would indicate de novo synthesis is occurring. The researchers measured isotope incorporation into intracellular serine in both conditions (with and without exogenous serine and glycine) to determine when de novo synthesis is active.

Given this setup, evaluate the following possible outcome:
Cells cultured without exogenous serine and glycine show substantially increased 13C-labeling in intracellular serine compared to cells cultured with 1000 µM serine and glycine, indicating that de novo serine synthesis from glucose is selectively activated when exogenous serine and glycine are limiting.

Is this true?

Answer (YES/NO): YES